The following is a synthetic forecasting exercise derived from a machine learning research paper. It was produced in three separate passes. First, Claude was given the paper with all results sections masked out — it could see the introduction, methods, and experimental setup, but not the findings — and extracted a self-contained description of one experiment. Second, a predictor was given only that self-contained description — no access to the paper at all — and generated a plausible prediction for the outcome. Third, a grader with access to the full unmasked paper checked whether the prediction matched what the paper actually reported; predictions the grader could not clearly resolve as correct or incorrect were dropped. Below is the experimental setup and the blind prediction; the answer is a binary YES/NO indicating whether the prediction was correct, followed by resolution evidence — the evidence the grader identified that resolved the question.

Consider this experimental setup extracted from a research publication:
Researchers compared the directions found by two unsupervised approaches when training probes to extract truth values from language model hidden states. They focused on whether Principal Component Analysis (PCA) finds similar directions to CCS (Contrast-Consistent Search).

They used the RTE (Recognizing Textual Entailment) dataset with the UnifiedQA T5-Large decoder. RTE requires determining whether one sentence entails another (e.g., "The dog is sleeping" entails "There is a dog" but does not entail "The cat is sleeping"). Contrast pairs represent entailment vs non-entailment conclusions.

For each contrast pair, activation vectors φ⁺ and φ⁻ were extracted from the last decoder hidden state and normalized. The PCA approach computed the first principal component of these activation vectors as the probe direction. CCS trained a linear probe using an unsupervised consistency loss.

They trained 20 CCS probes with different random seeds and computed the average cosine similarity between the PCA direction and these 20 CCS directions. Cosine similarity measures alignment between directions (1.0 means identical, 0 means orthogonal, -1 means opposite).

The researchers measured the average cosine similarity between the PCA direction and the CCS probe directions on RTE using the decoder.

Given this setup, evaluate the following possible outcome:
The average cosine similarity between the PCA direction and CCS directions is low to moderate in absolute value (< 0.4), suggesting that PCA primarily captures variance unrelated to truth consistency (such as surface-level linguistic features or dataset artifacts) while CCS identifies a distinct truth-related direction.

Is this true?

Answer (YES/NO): YES